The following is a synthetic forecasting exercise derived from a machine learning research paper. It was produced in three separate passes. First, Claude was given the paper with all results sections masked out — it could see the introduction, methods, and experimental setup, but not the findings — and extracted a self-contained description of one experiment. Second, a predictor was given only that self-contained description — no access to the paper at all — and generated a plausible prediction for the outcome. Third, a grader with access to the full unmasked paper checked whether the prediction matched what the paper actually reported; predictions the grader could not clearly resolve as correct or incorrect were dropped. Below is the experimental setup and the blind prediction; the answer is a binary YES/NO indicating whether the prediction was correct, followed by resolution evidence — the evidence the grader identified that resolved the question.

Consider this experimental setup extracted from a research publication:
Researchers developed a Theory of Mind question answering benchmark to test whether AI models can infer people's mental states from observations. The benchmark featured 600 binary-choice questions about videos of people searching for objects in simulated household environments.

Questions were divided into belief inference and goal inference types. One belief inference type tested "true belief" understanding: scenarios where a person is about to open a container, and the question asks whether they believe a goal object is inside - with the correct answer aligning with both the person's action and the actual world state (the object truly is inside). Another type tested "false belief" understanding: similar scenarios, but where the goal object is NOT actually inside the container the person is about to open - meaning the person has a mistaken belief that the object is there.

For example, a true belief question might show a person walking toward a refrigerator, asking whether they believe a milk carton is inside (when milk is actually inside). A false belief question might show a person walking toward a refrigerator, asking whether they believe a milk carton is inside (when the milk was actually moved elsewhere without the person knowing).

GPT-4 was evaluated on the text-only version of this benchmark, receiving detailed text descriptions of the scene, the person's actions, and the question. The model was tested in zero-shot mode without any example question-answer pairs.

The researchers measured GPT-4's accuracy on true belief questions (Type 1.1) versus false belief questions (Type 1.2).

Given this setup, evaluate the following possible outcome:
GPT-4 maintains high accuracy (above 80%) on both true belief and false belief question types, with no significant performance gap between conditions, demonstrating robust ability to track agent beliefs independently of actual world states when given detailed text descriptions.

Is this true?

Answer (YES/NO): NO